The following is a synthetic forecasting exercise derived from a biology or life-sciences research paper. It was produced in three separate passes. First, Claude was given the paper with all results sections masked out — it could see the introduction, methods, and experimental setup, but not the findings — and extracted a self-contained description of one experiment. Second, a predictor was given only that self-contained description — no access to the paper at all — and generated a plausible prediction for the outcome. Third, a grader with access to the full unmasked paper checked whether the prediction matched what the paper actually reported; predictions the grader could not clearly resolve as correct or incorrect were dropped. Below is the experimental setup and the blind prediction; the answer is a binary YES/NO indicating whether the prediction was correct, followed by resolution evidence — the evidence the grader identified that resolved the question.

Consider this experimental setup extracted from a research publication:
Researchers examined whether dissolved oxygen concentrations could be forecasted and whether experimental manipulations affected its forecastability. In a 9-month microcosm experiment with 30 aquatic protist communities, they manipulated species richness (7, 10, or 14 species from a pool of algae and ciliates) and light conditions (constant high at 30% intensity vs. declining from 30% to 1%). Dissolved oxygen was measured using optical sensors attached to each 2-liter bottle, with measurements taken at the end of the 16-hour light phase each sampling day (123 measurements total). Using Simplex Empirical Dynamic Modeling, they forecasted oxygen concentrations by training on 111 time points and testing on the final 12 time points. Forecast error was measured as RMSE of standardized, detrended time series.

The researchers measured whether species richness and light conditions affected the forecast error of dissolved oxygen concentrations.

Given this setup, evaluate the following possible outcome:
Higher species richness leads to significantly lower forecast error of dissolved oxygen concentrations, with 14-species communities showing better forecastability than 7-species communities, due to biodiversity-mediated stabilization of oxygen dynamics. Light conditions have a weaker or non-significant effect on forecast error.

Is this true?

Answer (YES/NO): NO